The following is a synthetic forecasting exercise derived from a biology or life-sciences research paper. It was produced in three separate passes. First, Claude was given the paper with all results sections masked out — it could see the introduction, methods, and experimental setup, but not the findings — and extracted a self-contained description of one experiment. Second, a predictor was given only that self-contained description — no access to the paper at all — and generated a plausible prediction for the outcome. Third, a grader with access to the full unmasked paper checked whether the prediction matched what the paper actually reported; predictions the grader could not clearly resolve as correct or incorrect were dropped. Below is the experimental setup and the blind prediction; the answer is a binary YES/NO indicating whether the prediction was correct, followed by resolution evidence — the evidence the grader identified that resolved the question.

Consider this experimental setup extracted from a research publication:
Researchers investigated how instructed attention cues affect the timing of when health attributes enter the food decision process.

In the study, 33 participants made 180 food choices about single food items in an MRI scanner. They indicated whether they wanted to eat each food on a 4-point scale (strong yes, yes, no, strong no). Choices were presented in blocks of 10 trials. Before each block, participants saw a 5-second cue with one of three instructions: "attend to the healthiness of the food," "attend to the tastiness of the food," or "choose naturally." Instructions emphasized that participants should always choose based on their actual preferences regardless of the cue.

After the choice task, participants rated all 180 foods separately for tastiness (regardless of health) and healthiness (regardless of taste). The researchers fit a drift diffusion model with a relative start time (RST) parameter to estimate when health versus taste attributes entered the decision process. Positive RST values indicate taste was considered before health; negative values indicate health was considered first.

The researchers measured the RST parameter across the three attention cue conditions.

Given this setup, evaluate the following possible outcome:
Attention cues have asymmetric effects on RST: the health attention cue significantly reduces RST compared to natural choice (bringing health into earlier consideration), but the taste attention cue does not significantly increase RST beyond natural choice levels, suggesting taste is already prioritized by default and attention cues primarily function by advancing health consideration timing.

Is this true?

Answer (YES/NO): YES